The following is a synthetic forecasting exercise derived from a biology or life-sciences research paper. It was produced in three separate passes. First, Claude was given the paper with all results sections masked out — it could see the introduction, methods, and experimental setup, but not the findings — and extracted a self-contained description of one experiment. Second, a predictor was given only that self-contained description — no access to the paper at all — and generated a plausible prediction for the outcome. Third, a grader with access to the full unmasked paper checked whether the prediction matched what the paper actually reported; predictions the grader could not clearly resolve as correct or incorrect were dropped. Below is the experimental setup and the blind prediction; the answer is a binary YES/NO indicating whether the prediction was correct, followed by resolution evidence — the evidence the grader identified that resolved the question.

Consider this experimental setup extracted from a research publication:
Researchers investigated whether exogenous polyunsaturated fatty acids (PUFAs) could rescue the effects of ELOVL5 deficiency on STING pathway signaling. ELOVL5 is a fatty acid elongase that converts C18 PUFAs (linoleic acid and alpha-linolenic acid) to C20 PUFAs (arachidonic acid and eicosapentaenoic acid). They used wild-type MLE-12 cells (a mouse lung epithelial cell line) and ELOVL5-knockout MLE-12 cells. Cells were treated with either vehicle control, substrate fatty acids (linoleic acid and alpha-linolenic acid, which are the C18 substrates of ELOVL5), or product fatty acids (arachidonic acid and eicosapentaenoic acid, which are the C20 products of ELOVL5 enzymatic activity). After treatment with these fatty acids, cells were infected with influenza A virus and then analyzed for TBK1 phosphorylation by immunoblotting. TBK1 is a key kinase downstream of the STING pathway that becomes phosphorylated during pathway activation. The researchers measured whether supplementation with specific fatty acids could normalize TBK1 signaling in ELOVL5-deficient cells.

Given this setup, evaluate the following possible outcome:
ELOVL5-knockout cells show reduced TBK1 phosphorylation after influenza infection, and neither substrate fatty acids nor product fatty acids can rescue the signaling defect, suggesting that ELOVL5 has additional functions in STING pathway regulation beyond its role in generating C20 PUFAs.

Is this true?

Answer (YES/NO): NO